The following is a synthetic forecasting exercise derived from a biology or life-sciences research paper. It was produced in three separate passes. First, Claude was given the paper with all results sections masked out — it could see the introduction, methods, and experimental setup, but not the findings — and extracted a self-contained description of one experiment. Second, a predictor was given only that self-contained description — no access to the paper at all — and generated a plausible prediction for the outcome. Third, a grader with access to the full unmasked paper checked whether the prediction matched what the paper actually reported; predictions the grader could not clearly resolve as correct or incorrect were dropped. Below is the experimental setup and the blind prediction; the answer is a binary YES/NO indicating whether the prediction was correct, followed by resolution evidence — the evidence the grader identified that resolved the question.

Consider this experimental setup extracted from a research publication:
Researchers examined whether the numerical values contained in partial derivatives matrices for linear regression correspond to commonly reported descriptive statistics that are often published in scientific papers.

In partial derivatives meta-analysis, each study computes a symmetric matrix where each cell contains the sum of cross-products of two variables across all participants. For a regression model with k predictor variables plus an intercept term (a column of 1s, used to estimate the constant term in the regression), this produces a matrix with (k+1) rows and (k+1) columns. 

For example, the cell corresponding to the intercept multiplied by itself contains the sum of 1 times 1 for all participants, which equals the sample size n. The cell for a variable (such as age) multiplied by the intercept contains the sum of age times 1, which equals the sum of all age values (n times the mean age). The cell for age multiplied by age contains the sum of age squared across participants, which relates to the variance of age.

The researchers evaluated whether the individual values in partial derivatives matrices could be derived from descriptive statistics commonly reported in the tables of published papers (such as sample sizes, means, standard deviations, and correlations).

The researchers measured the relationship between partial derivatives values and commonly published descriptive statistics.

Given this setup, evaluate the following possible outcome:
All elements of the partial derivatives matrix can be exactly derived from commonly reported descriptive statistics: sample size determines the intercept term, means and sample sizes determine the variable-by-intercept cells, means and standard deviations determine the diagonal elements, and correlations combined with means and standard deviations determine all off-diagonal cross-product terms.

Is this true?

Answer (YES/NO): NO